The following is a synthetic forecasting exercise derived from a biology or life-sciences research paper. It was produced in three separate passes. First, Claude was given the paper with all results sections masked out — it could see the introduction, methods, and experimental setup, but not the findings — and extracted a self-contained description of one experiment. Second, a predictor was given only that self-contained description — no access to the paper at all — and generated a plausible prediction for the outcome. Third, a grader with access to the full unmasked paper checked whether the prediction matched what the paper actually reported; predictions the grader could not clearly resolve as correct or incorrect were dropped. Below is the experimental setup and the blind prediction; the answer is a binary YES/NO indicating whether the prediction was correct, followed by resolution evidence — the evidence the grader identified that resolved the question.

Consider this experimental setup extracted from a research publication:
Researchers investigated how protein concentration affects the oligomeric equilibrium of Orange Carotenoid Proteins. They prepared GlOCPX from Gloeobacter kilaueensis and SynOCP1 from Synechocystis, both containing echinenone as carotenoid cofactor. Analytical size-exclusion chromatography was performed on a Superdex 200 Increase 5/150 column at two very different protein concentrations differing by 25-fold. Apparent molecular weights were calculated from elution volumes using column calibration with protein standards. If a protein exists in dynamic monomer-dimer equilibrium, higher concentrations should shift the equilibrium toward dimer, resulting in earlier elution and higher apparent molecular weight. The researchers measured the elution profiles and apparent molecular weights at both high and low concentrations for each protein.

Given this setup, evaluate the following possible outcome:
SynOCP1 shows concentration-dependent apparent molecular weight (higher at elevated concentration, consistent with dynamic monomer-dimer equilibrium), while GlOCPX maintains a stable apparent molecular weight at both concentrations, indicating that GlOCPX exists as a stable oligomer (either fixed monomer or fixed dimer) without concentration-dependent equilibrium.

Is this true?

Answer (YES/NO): NO